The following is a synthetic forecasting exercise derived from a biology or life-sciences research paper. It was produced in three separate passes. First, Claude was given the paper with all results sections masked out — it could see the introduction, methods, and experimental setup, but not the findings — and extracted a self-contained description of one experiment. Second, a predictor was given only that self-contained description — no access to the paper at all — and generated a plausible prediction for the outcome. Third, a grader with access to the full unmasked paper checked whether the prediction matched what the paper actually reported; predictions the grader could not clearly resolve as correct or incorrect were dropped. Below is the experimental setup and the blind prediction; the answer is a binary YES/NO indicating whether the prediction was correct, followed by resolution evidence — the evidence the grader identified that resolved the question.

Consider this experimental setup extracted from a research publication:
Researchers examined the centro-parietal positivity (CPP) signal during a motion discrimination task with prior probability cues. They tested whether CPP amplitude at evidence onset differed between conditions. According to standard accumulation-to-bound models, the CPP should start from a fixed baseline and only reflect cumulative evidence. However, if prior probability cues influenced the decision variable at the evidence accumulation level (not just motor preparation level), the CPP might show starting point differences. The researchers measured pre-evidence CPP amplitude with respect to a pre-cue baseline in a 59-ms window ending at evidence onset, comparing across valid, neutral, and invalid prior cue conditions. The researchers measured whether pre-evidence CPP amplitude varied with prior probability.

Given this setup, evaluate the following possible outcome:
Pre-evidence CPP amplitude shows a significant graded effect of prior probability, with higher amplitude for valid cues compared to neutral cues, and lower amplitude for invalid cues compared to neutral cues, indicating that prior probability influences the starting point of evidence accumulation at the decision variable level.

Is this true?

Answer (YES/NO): NO